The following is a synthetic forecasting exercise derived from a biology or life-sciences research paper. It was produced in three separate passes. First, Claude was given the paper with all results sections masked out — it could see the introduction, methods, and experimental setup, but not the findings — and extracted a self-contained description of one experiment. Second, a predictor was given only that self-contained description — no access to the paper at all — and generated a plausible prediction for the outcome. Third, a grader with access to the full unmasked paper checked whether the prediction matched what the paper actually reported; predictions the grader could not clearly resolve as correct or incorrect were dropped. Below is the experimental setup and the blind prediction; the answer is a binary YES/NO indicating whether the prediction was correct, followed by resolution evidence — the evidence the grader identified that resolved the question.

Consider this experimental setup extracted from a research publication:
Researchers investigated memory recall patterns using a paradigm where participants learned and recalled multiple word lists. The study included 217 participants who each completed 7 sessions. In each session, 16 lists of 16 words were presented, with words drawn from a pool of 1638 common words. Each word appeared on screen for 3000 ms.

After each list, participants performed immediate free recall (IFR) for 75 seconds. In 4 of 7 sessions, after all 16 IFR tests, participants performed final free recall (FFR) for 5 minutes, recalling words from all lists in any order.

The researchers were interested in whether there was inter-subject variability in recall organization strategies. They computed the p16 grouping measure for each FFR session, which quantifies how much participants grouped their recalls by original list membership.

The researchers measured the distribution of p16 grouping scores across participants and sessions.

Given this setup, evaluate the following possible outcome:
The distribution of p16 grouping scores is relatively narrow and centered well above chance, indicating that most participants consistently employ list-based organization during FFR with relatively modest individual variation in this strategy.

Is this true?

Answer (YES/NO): NO